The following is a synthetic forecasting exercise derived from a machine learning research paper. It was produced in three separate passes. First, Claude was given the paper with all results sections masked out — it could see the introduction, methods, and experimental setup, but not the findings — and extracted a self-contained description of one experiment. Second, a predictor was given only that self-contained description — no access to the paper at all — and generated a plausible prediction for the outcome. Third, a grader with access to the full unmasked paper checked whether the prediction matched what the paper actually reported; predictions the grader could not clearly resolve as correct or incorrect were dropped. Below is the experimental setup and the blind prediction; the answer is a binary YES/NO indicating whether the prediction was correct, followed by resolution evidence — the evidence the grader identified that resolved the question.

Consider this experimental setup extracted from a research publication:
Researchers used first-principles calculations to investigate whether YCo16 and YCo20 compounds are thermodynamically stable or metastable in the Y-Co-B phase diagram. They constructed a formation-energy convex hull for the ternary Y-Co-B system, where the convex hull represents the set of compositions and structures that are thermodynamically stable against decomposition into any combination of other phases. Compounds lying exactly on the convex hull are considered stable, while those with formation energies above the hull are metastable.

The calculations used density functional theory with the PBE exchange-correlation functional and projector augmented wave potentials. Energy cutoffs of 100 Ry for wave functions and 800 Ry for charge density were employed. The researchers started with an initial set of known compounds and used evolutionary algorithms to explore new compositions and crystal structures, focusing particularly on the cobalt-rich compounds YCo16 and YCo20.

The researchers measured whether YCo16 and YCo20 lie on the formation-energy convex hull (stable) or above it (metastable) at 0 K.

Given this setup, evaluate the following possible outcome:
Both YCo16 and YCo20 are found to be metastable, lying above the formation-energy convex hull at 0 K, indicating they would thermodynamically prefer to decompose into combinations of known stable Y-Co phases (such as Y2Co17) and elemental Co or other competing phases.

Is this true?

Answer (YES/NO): YES